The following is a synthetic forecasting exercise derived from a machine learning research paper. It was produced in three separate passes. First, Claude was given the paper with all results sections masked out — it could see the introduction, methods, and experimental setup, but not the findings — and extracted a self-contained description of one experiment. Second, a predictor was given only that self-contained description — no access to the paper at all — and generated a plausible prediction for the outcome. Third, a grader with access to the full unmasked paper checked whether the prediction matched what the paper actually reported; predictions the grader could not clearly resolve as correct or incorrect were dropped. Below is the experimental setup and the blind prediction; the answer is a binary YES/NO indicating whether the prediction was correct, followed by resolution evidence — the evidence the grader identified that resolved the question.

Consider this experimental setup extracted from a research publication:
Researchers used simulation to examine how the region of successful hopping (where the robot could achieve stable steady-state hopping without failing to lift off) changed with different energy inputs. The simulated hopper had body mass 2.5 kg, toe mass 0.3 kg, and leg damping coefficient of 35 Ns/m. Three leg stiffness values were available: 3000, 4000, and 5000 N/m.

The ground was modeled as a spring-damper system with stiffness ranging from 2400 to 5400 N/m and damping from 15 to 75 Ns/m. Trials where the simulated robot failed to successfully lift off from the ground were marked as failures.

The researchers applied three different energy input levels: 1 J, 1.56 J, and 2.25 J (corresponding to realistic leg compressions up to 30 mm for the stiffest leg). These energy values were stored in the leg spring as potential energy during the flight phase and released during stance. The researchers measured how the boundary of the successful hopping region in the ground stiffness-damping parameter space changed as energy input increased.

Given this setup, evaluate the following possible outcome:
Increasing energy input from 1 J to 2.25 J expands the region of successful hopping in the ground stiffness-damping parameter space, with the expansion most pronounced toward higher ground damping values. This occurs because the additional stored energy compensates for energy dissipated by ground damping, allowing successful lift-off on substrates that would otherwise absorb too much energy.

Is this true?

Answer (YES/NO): YES